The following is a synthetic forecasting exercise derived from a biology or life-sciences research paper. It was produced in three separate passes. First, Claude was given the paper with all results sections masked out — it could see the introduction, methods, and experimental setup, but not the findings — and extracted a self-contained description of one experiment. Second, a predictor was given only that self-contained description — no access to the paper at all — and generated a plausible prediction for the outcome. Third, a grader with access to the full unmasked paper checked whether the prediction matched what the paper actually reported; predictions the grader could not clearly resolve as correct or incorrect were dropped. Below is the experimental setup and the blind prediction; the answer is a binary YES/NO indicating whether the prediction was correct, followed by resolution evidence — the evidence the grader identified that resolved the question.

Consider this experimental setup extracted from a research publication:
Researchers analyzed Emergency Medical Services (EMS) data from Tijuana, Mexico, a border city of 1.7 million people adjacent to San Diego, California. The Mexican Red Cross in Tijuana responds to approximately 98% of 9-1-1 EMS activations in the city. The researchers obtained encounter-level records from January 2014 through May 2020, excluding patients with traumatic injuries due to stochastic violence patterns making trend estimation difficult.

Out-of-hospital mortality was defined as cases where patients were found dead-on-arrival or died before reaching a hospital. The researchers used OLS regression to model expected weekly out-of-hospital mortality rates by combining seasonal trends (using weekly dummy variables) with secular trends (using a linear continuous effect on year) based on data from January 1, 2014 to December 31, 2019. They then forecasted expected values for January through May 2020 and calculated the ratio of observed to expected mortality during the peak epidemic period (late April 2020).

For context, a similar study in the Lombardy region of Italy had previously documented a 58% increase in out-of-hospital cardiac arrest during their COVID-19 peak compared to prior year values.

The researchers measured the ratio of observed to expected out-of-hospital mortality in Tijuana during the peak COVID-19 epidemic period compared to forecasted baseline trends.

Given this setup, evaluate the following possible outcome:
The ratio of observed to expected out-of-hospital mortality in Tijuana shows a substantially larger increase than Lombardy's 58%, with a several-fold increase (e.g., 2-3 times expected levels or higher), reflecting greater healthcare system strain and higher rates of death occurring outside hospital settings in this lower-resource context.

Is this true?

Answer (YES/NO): YES